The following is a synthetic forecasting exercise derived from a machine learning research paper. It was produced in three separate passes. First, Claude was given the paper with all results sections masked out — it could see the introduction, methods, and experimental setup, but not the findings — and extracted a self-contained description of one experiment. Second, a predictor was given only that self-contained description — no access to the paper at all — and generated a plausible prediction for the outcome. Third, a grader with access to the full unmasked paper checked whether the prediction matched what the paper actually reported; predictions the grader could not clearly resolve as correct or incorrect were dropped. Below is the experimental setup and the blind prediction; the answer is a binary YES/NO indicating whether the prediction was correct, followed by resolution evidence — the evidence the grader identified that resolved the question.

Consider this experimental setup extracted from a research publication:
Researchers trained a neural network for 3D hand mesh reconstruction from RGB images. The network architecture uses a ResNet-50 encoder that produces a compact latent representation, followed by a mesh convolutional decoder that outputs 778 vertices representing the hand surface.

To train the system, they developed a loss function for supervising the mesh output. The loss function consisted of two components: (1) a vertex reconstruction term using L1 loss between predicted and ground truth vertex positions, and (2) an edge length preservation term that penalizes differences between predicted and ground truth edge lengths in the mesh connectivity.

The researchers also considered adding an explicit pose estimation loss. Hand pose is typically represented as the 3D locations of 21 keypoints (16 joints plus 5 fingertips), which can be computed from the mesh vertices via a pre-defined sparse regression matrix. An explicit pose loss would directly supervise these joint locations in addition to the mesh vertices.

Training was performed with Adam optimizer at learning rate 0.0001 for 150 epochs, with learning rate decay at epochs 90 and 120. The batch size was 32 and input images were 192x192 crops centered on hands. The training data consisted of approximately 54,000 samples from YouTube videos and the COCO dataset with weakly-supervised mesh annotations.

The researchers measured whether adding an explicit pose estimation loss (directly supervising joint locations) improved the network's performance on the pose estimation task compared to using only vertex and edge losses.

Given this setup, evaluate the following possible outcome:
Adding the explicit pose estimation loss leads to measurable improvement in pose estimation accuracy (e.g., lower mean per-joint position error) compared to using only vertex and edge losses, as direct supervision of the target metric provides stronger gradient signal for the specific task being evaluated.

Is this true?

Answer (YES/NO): NO